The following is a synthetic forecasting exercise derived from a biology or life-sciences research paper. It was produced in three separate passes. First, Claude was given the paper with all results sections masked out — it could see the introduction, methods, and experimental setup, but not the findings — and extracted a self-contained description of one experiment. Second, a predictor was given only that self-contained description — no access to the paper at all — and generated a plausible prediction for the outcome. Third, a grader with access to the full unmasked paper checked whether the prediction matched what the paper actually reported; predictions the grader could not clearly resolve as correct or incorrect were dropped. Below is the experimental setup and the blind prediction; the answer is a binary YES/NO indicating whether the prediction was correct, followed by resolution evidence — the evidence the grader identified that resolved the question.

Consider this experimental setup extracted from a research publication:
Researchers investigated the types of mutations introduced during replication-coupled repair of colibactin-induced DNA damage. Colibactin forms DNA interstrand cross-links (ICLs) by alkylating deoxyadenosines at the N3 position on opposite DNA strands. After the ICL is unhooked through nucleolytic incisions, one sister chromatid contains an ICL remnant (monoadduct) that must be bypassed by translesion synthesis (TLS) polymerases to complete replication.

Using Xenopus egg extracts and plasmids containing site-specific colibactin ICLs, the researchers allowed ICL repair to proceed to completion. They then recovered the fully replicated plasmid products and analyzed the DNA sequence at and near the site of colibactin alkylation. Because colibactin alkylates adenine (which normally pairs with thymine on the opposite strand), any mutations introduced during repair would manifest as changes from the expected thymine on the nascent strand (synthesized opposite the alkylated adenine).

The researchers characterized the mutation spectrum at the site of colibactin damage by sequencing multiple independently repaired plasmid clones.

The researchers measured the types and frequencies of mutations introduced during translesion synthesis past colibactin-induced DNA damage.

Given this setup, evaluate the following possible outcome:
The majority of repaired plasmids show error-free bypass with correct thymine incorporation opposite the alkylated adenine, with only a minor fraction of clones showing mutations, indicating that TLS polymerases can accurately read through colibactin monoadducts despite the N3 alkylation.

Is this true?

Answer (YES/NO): NO